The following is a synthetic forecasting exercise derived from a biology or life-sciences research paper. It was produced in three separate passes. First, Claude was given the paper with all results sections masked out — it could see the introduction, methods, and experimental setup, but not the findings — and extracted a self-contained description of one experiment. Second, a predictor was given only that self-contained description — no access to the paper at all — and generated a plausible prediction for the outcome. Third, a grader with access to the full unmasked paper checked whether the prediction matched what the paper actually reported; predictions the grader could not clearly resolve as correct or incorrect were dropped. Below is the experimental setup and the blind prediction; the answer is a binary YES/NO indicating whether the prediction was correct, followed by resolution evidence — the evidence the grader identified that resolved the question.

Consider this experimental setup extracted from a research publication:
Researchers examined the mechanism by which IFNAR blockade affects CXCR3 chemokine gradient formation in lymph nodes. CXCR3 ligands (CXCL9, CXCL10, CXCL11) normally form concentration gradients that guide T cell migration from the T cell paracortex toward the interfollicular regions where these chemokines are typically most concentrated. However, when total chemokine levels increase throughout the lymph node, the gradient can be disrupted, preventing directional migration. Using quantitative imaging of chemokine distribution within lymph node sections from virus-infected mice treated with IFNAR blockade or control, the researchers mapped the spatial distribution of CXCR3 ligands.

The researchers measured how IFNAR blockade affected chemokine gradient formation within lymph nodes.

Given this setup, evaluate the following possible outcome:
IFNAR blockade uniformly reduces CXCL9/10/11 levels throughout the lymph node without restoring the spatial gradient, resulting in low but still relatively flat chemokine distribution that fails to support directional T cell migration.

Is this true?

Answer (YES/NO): NO